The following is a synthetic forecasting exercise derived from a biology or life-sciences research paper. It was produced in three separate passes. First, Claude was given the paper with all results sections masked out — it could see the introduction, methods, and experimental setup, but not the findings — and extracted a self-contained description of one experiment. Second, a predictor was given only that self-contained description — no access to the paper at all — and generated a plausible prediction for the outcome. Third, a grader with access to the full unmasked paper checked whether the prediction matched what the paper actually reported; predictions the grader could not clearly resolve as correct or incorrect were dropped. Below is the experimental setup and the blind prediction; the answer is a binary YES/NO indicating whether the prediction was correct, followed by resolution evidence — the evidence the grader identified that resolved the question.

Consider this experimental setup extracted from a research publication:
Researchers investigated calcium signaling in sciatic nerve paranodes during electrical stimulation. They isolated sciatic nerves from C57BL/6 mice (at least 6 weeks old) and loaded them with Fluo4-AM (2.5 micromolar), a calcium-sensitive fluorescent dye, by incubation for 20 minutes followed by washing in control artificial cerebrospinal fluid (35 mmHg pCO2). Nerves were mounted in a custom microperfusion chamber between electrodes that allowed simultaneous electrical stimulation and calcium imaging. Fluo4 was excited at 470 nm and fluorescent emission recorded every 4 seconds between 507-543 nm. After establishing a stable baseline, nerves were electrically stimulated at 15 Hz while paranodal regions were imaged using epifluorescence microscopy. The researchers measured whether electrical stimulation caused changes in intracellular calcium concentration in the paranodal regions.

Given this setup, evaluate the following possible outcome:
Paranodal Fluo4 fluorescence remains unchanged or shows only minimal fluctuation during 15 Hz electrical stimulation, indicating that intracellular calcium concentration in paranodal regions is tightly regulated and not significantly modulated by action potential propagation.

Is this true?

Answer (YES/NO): NO